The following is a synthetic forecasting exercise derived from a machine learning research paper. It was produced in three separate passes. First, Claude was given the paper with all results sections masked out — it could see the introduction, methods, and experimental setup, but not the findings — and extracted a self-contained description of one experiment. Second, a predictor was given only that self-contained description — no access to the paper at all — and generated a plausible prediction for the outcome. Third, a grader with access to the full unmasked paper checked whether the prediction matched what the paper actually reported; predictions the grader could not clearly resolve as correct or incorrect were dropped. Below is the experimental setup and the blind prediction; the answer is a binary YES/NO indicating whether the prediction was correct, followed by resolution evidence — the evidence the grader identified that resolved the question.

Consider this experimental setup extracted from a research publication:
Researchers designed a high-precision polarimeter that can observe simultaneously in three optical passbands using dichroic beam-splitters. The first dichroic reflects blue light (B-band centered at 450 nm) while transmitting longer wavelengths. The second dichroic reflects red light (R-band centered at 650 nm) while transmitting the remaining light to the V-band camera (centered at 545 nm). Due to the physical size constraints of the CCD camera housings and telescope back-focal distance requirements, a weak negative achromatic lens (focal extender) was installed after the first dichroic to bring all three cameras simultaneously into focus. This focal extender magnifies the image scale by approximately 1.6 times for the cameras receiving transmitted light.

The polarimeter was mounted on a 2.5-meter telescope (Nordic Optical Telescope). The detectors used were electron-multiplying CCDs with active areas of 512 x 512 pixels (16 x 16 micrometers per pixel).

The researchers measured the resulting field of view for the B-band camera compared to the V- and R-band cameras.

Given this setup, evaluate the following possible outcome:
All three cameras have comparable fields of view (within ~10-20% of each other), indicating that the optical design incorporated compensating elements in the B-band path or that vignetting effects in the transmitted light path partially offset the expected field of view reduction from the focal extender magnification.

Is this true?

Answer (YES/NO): NO